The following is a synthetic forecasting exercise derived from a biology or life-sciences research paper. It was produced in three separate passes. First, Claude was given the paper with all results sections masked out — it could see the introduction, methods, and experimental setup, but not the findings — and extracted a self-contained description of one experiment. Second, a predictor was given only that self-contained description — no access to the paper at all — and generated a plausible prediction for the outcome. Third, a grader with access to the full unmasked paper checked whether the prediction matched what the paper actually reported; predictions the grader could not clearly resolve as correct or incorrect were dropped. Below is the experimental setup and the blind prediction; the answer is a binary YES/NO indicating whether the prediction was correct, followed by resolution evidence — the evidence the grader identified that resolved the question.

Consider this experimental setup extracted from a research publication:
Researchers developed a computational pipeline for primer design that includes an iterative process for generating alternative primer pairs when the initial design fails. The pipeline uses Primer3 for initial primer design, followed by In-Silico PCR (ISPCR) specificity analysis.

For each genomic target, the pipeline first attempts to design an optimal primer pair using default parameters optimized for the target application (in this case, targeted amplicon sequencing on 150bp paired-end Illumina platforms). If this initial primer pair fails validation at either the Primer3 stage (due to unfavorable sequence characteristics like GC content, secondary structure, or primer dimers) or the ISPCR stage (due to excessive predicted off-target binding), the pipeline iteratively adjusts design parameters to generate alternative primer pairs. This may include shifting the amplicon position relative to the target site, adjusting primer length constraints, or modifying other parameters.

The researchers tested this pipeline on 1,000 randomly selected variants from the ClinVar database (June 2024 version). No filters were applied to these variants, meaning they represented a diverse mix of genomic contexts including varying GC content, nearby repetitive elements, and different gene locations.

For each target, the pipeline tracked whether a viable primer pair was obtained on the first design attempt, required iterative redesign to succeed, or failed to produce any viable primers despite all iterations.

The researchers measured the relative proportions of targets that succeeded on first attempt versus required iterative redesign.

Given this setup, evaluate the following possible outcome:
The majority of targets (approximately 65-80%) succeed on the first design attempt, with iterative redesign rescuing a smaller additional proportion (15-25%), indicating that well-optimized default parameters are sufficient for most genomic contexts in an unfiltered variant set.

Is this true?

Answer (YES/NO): YES